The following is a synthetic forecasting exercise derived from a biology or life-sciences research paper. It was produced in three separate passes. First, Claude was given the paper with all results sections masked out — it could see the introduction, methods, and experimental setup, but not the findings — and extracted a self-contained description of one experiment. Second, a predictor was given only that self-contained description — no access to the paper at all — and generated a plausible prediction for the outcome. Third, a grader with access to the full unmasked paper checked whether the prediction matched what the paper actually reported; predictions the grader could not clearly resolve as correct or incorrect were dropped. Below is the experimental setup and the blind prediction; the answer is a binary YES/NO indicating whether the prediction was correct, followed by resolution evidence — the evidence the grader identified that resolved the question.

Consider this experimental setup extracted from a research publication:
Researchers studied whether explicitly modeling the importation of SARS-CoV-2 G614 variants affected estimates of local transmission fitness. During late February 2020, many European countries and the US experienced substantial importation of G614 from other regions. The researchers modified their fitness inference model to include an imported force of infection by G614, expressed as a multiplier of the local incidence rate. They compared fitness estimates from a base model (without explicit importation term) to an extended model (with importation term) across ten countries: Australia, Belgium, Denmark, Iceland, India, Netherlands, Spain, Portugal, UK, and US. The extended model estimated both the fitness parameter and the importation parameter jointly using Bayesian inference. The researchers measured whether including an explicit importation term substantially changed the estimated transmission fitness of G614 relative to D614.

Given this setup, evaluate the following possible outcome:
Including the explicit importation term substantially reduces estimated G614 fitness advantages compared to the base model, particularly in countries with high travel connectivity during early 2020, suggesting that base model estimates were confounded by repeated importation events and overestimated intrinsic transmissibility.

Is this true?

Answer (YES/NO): NO